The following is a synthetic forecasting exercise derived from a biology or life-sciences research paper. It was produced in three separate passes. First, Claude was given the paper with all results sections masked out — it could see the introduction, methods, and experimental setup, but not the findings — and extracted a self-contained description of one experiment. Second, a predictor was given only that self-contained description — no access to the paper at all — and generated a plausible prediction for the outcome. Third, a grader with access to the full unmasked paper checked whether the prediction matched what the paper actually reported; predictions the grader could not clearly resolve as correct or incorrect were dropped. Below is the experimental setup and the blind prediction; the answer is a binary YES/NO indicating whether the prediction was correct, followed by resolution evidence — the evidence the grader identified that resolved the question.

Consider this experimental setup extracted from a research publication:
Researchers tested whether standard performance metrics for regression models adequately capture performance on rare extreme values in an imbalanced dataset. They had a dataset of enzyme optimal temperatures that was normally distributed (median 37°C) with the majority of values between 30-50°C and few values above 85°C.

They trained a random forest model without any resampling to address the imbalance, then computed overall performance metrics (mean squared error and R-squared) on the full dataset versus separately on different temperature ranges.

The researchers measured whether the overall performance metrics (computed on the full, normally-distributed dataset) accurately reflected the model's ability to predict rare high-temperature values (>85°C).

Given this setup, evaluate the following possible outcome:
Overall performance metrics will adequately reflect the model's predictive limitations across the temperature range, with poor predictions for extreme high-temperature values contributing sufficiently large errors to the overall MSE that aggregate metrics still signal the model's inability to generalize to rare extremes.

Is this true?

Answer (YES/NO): NO